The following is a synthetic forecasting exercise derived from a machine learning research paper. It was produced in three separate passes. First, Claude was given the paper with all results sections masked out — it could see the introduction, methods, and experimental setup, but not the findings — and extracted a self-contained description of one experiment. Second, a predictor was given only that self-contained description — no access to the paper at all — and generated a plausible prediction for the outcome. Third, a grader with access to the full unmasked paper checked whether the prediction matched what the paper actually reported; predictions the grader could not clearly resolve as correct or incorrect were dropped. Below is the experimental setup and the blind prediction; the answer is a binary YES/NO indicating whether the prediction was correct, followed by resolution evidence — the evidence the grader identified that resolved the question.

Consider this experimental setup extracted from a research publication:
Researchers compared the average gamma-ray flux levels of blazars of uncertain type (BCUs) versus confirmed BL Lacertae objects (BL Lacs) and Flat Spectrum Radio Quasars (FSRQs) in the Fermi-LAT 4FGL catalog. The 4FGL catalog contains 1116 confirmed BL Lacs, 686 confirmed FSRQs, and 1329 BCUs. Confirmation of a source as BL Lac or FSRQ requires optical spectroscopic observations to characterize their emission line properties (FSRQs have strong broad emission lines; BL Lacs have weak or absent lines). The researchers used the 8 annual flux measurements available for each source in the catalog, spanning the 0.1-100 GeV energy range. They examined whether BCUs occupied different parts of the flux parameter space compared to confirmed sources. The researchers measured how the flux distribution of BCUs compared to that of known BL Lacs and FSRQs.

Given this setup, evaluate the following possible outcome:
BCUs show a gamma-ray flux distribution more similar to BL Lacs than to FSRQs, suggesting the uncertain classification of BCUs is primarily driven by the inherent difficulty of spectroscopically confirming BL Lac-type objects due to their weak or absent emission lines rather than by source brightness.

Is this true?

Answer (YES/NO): NO